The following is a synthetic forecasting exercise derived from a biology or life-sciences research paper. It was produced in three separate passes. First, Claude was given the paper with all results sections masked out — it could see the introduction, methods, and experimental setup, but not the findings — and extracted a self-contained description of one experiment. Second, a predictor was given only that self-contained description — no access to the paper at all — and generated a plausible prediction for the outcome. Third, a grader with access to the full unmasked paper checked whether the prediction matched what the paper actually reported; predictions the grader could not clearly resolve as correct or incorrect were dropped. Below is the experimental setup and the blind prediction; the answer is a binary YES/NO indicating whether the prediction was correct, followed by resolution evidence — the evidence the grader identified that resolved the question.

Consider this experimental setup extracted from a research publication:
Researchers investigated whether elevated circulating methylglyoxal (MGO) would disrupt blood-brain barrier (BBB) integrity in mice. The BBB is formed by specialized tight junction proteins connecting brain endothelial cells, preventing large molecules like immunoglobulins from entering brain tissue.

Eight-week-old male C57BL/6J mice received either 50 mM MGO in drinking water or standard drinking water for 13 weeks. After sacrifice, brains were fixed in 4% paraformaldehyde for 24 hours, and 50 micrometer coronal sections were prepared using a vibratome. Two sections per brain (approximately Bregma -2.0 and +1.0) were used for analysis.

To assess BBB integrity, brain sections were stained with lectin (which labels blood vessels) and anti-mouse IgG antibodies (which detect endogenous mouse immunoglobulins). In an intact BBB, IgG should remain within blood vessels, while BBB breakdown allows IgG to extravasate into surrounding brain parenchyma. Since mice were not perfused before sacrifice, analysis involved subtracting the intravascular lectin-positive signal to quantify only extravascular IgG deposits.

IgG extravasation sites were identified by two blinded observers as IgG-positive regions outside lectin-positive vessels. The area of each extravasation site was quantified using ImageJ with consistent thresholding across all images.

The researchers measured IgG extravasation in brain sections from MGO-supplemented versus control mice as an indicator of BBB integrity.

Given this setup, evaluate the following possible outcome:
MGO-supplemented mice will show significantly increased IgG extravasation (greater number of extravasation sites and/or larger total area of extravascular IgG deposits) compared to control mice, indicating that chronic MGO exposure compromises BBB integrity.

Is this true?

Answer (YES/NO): NO